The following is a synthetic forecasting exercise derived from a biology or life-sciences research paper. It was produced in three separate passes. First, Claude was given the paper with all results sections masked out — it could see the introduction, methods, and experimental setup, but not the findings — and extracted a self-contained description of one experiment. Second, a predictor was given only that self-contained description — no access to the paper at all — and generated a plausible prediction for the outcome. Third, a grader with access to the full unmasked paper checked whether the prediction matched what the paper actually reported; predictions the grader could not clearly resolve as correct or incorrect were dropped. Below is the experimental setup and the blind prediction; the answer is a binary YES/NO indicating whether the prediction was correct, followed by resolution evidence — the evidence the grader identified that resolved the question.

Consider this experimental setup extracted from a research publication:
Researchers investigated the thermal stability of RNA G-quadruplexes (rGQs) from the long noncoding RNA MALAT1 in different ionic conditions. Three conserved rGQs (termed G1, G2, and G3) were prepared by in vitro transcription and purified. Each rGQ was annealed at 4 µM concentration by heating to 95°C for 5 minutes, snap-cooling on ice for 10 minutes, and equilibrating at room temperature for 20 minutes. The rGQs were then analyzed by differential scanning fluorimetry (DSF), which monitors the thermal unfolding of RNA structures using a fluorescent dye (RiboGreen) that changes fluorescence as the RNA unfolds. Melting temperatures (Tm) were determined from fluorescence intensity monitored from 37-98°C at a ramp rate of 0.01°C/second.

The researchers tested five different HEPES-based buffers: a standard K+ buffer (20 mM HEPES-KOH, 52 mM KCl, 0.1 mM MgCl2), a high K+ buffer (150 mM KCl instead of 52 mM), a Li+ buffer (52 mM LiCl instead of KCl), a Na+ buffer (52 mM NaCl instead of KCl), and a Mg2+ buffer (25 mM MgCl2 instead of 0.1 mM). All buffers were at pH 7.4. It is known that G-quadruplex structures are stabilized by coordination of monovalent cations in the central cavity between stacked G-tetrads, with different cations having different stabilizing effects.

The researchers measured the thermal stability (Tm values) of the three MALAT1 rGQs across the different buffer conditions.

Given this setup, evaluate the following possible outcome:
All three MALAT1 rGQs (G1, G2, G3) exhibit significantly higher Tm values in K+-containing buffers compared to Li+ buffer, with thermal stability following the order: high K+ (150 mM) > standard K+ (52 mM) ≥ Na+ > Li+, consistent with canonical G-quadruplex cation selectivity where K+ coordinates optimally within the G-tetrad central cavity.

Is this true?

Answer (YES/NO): NO